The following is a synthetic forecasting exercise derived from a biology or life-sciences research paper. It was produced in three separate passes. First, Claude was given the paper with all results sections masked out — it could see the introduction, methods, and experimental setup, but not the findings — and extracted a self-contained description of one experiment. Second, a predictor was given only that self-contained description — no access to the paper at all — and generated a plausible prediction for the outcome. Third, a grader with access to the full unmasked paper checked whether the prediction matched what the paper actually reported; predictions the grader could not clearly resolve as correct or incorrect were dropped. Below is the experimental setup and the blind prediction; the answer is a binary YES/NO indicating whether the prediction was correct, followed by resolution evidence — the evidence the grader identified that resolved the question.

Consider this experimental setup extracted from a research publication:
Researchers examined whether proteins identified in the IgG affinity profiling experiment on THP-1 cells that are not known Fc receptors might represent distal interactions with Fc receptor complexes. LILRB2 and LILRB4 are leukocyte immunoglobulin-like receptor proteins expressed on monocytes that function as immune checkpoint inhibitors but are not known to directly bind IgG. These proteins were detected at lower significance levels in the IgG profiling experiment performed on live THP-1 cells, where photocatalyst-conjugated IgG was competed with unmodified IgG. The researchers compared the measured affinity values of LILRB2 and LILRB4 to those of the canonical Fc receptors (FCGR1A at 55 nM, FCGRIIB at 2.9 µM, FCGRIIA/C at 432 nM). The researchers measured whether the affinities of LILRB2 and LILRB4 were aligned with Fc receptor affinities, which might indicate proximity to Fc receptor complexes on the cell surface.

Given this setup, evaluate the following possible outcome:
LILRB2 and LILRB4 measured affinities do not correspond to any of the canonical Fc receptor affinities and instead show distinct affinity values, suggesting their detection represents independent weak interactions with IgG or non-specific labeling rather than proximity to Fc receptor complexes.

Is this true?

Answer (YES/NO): NO